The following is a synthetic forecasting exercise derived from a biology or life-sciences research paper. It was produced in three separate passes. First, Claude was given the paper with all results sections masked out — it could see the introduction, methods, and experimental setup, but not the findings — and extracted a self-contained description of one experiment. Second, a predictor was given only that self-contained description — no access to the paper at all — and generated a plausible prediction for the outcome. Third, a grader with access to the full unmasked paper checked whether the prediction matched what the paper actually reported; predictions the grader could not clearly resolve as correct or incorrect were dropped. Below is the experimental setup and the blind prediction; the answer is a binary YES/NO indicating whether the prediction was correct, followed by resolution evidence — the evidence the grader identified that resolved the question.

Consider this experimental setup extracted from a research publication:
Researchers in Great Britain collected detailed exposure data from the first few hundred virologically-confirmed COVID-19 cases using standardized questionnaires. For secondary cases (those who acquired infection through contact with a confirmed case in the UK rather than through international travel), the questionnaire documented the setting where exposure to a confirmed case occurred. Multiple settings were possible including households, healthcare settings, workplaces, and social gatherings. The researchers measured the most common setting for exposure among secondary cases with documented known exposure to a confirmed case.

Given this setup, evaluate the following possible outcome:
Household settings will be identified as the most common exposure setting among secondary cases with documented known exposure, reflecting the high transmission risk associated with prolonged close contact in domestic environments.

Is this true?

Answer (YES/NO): YES